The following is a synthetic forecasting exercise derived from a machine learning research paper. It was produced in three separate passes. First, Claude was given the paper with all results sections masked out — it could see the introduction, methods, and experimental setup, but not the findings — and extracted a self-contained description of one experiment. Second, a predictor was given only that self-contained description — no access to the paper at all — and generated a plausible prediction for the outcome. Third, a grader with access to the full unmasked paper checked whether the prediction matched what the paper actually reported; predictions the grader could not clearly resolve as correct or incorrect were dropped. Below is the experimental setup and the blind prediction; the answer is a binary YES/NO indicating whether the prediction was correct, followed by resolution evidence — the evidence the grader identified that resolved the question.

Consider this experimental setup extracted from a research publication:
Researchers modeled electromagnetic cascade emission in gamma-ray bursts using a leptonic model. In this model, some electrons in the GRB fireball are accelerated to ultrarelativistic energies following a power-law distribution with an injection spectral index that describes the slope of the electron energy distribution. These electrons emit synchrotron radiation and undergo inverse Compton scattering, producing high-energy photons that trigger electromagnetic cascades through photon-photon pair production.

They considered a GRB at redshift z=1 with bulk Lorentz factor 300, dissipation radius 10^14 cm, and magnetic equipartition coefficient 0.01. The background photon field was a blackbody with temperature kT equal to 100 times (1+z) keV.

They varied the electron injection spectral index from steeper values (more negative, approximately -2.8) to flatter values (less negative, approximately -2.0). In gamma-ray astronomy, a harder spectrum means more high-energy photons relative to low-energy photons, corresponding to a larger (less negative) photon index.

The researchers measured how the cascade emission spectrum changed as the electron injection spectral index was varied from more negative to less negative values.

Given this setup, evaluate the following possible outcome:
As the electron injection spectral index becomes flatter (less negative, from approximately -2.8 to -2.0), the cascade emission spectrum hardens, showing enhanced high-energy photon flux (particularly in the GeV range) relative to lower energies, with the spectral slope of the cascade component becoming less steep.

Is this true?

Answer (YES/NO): YES